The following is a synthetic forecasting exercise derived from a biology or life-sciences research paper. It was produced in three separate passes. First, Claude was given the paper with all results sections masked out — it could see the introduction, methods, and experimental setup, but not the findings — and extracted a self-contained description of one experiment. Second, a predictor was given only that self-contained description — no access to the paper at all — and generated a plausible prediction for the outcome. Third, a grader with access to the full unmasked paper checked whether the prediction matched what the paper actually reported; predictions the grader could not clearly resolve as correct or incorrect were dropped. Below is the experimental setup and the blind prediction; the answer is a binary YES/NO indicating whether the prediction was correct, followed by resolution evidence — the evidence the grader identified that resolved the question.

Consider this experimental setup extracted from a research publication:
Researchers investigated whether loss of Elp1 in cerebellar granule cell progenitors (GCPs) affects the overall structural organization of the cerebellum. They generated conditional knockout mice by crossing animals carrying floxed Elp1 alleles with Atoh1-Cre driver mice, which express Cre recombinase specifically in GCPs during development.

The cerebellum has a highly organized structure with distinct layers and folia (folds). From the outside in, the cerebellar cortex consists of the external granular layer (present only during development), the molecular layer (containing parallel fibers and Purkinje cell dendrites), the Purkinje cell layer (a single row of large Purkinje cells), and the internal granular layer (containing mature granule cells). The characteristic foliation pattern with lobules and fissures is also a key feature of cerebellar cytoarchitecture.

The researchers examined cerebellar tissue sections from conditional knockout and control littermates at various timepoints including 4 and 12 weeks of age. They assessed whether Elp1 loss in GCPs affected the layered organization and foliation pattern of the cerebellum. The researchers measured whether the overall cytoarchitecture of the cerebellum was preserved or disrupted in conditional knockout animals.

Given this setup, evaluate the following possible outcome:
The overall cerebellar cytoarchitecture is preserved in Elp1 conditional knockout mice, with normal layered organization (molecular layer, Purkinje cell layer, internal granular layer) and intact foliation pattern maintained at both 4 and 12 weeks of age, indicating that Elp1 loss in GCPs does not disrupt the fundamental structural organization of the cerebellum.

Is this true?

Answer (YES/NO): YES